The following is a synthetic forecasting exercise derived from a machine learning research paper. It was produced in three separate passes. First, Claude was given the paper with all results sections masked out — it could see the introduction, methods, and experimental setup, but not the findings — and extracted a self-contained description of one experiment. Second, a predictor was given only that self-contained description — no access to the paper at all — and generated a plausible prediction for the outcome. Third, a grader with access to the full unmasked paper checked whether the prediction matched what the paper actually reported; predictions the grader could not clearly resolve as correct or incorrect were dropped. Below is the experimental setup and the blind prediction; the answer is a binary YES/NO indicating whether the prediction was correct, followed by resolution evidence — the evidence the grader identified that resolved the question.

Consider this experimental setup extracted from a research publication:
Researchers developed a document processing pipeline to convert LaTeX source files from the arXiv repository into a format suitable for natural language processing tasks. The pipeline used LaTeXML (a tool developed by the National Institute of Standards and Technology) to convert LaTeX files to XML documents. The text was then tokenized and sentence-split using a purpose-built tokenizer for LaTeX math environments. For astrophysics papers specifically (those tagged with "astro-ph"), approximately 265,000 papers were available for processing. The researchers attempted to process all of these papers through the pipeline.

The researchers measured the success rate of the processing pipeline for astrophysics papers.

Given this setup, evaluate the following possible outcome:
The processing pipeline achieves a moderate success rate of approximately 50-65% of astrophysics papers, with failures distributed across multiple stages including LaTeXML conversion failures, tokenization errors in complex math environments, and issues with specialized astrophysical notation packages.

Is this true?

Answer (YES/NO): NO